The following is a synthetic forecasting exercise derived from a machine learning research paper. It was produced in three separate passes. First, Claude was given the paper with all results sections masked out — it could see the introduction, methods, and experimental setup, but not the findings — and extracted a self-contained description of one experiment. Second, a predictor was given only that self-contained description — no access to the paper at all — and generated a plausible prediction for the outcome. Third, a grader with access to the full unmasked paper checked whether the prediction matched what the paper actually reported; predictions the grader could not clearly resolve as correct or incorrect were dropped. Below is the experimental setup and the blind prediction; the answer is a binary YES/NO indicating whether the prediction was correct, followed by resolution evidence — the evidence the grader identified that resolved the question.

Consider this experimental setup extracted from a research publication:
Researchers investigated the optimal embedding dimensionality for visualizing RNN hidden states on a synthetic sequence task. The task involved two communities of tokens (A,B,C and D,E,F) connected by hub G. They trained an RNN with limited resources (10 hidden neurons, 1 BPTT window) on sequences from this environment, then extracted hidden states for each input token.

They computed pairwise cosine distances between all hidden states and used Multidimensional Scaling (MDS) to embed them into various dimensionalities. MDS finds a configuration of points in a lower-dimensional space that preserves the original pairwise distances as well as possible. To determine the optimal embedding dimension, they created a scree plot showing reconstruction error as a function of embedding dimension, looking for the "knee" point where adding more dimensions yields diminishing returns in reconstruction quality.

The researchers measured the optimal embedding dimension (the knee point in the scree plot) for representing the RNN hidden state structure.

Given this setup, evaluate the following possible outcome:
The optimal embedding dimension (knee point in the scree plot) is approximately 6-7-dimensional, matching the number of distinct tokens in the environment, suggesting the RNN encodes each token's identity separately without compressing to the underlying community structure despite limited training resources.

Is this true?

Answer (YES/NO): NO